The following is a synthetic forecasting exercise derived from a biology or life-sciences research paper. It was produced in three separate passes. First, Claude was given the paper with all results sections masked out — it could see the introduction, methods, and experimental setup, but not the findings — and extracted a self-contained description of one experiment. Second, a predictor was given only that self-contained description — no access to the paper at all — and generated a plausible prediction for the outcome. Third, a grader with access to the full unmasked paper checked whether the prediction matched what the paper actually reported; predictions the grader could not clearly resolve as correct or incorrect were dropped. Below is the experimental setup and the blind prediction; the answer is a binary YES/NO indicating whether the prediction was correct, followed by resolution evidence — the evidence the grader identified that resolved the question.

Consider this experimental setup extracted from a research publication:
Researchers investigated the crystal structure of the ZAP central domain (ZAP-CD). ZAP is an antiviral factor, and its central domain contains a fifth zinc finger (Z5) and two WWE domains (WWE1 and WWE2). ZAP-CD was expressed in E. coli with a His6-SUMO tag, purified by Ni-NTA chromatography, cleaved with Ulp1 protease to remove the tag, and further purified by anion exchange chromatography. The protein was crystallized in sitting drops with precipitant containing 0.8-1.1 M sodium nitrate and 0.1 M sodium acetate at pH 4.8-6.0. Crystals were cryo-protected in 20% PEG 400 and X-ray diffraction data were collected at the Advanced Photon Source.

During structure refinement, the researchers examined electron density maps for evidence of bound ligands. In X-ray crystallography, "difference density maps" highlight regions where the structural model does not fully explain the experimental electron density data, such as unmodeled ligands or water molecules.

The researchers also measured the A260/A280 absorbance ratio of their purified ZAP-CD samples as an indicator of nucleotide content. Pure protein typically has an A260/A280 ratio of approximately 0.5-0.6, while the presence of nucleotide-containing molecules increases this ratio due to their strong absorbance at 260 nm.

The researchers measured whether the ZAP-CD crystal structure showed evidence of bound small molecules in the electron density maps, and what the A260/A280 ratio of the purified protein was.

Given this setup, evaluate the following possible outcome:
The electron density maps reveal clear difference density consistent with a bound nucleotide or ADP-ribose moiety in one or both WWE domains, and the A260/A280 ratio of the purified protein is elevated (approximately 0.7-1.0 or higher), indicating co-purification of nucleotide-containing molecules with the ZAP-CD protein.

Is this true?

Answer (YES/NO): NO